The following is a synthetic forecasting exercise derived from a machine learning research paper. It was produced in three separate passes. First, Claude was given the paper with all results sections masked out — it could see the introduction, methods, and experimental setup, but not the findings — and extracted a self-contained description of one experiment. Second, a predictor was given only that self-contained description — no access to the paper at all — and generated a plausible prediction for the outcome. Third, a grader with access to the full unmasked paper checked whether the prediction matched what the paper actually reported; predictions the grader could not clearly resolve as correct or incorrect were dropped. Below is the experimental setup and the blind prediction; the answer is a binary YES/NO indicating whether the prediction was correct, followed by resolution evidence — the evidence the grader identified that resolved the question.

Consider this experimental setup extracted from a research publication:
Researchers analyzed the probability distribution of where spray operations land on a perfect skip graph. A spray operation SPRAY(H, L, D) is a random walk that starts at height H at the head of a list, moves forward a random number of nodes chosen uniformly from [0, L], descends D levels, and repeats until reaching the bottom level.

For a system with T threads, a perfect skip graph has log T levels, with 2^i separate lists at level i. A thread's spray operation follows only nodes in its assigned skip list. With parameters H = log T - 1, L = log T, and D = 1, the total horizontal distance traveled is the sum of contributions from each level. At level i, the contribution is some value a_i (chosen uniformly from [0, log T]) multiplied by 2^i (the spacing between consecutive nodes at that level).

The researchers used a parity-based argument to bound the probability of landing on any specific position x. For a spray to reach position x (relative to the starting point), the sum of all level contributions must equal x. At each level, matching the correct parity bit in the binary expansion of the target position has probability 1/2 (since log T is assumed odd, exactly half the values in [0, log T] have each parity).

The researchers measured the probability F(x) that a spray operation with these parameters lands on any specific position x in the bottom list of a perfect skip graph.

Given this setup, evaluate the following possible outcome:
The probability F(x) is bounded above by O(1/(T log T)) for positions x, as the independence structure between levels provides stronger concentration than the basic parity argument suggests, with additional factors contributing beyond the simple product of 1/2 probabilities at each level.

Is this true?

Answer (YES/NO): NO